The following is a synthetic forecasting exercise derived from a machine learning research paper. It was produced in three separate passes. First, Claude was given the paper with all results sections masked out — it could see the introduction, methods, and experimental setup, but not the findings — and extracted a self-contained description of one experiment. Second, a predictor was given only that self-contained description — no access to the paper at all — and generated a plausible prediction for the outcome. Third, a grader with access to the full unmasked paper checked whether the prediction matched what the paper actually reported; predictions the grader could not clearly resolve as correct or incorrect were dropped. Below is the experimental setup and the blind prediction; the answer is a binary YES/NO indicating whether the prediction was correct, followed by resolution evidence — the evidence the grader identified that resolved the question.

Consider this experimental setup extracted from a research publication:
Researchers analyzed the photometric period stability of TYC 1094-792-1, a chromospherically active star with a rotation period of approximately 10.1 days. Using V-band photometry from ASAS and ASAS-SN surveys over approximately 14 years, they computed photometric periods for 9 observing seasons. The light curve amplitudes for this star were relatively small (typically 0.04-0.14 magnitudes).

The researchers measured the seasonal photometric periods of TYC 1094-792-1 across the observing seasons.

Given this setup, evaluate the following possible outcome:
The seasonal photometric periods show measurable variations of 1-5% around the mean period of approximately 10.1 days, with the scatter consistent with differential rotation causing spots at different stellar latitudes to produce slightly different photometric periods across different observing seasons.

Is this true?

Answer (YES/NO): YES